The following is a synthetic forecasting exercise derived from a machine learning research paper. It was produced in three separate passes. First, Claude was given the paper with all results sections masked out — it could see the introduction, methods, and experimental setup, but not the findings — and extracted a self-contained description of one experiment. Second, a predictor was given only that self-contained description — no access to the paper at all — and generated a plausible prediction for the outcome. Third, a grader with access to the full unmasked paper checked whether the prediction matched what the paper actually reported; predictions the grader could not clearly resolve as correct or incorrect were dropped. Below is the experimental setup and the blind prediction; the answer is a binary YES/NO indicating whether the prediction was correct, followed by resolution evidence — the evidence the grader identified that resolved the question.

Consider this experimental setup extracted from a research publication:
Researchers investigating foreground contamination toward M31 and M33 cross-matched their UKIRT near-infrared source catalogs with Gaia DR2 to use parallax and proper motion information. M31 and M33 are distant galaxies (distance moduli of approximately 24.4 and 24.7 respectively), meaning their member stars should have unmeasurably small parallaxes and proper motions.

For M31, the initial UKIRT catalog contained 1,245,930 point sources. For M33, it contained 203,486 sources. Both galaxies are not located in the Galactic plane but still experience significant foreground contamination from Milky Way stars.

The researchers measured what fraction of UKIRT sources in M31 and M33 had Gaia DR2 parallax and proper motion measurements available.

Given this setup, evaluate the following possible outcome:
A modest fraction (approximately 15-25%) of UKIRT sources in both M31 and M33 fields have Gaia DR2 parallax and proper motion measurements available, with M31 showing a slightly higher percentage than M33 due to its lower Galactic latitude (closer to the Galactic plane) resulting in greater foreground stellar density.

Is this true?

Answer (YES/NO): NO